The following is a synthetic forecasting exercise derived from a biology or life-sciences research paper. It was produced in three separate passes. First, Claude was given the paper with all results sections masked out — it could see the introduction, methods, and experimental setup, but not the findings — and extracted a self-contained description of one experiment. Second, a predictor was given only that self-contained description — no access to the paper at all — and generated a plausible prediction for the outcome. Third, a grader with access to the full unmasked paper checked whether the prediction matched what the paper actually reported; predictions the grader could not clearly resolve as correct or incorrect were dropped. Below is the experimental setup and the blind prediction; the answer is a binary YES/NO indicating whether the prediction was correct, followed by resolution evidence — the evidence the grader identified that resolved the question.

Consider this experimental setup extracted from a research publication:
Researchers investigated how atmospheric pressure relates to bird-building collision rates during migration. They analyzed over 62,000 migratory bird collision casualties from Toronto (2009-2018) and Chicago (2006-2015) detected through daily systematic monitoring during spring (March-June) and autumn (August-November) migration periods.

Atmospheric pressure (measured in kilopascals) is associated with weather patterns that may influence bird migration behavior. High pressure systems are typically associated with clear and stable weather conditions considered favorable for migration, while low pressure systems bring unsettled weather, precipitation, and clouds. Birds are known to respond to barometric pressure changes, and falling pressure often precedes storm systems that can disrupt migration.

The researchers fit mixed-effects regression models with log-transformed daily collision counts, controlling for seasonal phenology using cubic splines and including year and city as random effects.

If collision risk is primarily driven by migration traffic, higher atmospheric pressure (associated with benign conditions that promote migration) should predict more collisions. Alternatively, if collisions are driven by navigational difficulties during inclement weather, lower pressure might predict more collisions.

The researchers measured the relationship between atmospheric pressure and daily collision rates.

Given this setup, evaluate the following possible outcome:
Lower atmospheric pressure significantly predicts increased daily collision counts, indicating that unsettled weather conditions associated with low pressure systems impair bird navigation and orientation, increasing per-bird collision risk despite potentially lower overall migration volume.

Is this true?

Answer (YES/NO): NO